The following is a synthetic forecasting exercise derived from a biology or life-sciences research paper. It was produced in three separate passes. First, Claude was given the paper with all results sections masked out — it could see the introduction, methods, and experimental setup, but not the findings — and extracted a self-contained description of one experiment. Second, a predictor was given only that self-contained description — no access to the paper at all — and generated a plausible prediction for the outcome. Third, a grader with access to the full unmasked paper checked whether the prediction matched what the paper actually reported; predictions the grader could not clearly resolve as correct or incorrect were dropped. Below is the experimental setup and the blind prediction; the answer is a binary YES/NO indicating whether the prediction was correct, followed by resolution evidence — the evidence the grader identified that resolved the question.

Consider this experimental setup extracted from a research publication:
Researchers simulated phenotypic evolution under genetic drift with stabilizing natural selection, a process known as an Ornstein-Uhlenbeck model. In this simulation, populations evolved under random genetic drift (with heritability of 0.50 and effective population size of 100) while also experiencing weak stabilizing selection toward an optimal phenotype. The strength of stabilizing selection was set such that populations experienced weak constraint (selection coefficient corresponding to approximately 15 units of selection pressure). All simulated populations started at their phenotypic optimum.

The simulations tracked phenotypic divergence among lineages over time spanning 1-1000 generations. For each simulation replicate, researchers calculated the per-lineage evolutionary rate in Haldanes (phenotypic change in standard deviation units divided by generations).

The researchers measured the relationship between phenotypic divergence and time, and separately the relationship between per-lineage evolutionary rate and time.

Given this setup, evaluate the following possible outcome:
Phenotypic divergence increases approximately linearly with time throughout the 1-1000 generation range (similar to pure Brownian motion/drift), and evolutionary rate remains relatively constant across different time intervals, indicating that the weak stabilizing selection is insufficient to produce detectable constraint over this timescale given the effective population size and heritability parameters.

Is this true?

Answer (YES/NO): NO